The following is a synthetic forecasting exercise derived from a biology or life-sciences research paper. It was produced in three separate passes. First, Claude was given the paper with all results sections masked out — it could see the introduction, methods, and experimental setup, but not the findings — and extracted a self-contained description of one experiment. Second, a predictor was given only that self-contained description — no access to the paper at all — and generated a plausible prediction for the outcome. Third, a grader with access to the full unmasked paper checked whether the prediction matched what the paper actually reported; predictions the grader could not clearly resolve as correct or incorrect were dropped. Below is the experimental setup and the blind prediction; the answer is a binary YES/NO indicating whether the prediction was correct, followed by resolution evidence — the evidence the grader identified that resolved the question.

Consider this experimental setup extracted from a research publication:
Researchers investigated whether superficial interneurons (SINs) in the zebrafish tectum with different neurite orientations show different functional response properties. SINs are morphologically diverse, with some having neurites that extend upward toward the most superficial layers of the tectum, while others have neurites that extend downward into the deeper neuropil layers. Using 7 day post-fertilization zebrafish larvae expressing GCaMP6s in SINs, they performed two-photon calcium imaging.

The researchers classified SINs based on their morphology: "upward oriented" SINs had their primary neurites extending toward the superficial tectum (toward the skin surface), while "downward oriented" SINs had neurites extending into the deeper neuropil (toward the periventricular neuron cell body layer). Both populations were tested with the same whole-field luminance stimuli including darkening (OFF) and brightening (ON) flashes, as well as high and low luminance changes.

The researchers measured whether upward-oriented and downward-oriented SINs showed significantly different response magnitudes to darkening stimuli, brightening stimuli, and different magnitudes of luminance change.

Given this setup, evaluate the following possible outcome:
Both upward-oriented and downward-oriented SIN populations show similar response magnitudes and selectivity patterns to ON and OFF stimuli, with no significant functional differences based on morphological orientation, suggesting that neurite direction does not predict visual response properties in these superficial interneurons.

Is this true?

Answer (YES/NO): YES